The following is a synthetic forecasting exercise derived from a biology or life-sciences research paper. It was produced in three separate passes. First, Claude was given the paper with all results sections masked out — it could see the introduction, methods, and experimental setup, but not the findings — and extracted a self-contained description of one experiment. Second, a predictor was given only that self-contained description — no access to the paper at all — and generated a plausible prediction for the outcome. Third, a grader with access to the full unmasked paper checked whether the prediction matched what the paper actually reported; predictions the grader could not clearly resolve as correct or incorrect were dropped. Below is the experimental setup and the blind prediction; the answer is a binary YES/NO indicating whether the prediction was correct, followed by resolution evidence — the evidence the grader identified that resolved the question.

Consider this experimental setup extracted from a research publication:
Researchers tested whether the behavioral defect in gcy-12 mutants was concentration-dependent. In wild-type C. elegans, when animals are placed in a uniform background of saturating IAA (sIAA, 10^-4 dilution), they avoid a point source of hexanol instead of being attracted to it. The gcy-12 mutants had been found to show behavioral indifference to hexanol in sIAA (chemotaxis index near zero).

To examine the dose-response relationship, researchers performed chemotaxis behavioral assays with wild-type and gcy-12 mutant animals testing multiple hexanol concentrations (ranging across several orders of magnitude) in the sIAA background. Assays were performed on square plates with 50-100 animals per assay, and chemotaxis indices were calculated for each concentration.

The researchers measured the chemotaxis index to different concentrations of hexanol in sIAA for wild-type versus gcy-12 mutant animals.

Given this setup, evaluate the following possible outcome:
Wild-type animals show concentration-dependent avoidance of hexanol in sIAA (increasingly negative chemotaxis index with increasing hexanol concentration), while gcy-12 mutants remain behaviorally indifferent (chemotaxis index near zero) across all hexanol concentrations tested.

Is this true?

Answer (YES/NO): NO